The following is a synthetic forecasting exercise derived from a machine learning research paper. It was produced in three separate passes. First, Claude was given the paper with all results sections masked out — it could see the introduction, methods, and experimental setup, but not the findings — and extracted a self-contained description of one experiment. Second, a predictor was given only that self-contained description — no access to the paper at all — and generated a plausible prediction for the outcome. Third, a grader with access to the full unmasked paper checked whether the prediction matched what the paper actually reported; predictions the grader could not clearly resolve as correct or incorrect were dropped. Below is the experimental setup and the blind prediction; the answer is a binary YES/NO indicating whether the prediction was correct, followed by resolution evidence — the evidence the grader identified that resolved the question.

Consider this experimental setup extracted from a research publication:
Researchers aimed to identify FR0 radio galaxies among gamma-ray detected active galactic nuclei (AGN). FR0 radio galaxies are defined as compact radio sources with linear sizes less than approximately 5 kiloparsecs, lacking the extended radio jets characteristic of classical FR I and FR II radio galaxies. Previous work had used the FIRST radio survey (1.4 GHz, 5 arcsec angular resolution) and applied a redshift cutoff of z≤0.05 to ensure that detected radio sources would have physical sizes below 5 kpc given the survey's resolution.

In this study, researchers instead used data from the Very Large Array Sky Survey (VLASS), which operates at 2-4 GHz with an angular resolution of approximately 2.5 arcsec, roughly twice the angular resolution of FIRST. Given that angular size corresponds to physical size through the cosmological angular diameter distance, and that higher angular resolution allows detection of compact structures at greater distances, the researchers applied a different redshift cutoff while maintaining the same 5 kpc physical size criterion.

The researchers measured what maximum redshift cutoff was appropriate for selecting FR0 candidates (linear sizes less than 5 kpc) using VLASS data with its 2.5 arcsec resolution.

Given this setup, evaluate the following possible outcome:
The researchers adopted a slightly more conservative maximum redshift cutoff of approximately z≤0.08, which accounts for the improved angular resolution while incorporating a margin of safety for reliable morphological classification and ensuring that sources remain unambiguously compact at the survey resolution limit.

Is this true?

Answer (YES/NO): NO